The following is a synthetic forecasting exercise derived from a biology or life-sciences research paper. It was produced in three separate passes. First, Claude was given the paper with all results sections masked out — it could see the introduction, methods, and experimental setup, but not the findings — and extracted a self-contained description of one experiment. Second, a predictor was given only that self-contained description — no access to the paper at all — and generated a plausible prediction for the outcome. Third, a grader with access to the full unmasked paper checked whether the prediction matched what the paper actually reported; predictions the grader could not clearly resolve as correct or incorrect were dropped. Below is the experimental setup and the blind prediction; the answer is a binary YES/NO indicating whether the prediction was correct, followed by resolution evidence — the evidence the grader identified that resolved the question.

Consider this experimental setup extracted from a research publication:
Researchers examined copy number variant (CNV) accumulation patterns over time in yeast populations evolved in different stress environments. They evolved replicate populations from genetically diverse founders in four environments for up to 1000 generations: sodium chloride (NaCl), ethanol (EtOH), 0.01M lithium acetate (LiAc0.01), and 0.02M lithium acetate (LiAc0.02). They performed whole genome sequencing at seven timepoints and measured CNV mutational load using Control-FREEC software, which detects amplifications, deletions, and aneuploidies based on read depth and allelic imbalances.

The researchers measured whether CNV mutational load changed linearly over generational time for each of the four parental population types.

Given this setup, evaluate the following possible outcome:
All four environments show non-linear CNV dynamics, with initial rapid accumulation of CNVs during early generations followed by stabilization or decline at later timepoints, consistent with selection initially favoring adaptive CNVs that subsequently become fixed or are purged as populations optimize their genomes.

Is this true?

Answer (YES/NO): NO